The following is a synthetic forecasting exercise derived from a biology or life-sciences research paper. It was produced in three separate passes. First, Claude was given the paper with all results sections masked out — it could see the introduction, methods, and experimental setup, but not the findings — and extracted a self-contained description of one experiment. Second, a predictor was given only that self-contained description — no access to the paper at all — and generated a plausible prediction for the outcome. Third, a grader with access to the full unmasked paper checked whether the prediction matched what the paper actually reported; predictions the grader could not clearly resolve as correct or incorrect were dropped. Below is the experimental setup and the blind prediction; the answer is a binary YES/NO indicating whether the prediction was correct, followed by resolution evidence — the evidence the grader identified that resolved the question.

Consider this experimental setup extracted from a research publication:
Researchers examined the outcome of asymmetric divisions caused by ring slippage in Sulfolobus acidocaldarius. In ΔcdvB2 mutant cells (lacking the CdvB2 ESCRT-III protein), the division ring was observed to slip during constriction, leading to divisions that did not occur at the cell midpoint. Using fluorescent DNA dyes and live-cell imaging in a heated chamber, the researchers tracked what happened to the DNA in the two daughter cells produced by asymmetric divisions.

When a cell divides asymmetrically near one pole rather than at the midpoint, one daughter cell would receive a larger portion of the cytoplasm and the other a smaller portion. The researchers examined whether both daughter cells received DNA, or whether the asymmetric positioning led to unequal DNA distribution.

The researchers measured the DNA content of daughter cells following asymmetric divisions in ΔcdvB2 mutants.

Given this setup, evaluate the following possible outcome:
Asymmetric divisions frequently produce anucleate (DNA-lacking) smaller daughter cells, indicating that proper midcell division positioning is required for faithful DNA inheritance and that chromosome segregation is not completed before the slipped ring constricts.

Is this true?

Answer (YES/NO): NO